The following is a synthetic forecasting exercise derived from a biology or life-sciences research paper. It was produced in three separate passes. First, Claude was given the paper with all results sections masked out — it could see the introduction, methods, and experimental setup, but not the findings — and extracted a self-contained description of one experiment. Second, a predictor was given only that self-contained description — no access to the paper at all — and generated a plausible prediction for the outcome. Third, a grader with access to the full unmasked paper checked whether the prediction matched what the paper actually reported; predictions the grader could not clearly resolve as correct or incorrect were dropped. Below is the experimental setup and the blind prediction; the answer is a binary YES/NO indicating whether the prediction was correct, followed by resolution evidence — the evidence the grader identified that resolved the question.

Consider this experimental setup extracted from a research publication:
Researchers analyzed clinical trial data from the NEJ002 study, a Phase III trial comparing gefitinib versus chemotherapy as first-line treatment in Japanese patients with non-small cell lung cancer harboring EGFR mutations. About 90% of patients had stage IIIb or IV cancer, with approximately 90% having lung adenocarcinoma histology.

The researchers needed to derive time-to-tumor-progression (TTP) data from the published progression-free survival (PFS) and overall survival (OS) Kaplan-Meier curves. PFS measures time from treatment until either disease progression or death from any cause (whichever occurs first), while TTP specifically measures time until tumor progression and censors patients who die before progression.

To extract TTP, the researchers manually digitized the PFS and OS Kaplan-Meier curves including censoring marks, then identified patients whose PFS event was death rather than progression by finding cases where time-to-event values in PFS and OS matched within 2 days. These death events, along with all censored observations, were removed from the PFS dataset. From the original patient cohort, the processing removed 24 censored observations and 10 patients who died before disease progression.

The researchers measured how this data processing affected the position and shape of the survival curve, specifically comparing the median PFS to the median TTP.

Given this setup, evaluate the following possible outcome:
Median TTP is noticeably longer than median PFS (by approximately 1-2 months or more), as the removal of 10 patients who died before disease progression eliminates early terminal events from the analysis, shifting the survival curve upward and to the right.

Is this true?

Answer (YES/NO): NO